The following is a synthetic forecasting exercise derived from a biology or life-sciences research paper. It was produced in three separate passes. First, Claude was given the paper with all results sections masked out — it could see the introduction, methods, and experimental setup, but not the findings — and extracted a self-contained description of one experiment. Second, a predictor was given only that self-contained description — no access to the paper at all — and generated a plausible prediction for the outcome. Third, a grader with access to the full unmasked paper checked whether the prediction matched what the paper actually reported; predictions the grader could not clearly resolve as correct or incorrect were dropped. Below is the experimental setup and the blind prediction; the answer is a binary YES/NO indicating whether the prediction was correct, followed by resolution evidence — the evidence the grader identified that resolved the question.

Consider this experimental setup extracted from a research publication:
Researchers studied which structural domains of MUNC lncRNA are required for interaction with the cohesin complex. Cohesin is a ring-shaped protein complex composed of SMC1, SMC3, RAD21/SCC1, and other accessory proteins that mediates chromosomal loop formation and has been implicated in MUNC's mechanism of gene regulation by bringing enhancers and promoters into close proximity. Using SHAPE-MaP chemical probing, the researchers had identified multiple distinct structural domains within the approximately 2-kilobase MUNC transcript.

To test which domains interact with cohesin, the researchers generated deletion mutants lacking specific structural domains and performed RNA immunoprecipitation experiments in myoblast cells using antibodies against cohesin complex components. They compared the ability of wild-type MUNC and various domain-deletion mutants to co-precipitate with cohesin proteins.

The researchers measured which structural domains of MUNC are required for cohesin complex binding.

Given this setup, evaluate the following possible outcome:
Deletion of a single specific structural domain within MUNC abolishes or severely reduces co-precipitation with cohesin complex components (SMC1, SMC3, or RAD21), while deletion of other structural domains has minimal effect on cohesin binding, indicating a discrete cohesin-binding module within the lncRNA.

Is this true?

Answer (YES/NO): NO